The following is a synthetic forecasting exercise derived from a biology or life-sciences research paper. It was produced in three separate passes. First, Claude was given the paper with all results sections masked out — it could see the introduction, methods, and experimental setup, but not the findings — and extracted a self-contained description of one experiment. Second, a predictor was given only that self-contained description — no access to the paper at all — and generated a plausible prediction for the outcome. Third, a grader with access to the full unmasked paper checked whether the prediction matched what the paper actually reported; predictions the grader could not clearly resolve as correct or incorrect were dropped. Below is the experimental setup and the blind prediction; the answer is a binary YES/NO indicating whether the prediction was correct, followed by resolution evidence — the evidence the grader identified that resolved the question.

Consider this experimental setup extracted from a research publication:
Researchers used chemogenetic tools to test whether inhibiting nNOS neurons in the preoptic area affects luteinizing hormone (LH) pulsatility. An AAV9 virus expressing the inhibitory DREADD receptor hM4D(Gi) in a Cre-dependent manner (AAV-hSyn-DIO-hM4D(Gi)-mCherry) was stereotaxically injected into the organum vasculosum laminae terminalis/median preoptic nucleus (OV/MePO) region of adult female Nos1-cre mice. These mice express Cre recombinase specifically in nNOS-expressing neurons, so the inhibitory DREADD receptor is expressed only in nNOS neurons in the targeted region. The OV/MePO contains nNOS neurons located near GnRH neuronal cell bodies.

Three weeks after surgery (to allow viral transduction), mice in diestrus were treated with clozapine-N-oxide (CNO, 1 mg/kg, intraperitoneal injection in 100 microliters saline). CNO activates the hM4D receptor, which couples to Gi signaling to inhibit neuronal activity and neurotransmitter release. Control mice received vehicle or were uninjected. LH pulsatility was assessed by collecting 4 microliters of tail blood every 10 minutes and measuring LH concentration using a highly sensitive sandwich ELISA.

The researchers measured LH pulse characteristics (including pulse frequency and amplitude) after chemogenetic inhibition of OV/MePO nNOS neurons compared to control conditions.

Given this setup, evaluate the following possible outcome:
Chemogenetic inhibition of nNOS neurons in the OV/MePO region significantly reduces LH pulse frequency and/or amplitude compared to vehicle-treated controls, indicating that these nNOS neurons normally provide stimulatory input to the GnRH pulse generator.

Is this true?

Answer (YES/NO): NO